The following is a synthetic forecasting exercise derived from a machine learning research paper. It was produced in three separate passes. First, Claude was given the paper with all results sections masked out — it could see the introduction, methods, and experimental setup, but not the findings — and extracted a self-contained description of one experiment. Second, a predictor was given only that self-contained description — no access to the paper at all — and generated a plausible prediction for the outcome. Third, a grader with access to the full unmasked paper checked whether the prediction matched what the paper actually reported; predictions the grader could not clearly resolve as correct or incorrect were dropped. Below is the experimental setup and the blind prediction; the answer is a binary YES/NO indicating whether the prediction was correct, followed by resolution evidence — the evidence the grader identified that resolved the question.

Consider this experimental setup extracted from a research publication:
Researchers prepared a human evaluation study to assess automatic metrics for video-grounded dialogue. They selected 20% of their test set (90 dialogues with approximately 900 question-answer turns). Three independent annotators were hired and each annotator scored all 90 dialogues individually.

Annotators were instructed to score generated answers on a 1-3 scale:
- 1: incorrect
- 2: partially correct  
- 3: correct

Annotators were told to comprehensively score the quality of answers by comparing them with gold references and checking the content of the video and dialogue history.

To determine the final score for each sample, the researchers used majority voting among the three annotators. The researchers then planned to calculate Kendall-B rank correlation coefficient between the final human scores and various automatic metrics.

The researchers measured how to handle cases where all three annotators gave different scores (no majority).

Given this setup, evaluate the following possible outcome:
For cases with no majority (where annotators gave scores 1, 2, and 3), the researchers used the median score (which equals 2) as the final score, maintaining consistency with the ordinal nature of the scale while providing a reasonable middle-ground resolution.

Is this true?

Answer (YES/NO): NO